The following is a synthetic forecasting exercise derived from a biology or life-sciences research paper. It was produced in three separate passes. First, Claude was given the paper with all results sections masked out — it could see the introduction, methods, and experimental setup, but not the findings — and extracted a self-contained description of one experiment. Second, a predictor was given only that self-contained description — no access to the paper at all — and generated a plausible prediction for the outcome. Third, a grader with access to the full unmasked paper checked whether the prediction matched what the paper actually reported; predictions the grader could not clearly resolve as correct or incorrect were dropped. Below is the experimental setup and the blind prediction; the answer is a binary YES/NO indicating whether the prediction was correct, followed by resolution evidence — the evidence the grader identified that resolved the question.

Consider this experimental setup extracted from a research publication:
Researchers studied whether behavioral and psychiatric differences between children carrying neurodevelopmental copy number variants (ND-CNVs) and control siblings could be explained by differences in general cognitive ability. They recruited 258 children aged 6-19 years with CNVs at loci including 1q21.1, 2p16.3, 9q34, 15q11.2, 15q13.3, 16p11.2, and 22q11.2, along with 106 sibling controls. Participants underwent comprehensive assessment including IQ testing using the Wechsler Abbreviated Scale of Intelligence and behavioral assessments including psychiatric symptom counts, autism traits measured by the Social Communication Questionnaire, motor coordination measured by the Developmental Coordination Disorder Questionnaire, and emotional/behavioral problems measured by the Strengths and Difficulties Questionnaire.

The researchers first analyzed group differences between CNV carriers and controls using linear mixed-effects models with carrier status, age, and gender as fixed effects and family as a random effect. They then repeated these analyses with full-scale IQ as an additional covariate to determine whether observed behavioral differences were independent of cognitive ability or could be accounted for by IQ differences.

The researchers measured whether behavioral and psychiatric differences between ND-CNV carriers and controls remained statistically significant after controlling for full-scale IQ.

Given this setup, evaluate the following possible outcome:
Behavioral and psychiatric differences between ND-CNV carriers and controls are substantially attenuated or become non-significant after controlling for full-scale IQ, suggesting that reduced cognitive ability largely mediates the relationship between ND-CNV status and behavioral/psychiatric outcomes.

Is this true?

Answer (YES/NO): NO